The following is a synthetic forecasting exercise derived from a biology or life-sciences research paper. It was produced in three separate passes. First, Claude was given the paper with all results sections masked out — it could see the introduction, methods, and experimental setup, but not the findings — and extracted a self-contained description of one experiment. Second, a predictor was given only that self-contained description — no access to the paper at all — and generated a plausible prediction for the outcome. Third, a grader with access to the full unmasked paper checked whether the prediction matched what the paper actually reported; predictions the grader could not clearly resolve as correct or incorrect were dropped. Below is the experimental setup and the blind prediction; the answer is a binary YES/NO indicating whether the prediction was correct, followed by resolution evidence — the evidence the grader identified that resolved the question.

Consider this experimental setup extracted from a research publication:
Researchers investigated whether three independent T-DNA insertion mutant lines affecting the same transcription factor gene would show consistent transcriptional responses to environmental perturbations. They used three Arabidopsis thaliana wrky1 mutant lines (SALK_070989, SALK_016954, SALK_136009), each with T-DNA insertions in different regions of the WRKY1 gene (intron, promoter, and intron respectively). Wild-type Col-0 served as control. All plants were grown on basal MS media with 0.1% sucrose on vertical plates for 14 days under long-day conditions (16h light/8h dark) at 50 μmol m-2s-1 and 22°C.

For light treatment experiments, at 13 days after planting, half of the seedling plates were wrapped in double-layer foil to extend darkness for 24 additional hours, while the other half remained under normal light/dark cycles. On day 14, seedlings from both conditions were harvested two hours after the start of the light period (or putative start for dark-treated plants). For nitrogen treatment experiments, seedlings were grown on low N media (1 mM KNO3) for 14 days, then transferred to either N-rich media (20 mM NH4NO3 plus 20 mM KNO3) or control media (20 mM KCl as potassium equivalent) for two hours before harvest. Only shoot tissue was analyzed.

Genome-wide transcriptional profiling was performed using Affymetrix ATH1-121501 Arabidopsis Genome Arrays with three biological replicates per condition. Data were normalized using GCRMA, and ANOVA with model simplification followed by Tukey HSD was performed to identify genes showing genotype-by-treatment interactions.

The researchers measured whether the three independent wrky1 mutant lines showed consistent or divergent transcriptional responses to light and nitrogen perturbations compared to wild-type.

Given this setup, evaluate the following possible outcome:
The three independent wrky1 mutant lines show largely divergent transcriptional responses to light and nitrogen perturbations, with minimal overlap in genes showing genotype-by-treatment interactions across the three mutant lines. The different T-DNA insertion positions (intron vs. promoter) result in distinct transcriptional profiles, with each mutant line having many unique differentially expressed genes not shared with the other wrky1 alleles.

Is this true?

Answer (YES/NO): NO